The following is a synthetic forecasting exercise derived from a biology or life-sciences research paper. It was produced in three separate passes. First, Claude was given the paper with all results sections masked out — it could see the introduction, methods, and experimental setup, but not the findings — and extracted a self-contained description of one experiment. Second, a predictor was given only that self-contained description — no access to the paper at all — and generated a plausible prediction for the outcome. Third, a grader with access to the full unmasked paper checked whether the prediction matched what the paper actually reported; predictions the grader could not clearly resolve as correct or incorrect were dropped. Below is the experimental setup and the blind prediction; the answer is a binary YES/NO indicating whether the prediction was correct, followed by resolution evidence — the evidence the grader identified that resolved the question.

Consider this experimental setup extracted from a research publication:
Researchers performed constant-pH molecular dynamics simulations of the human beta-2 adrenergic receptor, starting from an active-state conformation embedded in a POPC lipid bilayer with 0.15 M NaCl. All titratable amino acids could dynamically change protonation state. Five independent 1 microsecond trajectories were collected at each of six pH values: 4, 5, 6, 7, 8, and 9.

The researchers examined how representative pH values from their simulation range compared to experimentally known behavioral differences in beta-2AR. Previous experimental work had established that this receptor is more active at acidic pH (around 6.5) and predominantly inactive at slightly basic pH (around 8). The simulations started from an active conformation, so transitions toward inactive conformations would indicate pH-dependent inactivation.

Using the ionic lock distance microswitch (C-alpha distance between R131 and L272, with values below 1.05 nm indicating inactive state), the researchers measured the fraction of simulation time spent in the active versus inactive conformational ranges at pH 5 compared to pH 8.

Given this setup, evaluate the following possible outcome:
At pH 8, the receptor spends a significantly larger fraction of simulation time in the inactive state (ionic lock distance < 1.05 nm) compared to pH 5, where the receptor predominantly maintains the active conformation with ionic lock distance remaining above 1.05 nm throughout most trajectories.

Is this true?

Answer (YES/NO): YES